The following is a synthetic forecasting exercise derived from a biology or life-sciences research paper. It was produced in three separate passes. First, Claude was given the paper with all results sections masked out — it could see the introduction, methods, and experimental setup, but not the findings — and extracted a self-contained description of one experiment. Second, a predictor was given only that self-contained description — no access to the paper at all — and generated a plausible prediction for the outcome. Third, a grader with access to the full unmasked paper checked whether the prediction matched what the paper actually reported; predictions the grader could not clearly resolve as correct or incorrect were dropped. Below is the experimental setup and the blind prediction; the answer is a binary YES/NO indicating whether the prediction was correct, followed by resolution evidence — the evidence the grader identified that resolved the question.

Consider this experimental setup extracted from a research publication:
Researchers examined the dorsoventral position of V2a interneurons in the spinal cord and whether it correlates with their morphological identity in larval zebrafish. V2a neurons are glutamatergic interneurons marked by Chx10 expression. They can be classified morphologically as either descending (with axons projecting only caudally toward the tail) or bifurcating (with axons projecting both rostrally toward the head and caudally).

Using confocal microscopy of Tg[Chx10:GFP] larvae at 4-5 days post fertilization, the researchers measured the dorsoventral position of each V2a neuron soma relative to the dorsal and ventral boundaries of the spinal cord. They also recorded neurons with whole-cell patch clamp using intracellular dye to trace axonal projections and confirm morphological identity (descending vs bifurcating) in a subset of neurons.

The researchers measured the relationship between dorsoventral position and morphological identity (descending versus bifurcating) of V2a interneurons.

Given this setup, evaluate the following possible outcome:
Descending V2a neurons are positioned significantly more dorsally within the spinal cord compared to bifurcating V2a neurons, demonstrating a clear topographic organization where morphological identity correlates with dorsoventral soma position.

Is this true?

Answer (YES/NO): NO